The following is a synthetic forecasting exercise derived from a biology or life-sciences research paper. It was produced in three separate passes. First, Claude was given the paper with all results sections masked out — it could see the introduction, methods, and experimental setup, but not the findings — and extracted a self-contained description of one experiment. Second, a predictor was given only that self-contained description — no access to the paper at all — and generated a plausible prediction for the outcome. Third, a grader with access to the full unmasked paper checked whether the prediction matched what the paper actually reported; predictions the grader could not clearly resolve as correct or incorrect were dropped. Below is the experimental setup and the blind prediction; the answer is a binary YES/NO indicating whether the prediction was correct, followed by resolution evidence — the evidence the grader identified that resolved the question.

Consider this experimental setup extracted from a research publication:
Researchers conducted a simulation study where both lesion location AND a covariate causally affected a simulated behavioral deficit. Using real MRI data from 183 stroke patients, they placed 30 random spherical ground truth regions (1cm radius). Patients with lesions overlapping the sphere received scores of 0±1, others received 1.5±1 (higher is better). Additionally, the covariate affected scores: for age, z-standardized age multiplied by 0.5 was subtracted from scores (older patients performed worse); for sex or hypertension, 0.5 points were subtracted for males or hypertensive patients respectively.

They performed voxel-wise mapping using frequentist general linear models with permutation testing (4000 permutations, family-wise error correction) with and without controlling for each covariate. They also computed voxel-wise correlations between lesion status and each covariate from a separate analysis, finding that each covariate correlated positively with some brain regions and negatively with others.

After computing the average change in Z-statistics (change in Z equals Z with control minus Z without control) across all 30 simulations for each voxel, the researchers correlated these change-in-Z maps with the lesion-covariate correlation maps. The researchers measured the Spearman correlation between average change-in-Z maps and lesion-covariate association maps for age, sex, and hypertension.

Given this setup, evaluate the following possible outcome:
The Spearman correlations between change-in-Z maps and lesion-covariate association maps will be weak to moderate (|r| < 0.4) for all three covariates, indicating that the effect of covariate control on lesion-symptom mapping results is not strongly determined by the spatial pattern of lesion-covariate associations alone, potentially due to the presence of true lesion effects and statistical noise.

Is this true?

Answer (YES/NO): NO